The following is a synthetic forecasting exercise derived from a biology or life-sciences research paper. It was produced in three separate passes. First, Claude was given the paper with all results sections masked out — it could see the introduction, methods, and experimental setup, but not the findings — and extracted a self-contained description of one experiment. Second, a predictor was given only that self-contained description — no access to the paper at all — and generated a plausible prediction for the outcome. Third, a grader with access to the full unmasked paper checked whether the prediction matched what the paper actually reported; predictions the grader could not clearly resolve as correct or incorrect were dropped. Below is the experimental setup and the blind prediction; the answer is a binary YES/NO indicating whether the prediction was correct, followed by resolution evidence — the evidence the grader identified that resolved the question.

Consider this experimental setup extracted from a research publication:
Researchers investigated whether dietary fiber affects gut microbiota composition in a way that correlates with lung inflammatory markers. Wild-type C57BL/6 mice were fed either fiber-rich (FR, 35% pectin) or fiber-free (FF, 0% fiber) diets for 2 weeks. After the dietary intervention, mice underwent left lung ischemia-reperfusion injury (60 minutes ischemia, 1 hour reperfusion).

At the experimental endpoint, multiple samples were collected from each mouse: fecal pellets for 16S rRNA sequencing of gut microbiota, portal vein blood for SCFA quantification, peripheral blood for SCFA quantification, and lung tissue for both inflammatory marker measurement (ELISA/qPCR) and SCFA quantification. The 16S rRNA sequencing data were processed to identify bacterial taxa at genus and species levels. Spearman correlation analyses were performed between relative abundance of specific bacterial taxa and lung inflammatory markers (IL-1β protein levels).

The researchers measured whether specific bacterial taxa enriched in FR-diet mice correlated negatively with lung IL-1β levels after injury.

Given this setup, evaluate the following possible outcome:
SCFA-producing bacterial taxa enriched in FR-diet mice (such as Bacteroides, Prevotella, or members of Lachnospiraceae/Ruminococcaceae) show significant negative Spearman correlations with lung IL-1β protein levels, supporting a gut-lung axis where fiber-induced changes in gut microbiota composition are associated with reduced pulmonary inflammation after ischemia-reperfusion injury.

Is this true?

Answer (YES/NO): NO